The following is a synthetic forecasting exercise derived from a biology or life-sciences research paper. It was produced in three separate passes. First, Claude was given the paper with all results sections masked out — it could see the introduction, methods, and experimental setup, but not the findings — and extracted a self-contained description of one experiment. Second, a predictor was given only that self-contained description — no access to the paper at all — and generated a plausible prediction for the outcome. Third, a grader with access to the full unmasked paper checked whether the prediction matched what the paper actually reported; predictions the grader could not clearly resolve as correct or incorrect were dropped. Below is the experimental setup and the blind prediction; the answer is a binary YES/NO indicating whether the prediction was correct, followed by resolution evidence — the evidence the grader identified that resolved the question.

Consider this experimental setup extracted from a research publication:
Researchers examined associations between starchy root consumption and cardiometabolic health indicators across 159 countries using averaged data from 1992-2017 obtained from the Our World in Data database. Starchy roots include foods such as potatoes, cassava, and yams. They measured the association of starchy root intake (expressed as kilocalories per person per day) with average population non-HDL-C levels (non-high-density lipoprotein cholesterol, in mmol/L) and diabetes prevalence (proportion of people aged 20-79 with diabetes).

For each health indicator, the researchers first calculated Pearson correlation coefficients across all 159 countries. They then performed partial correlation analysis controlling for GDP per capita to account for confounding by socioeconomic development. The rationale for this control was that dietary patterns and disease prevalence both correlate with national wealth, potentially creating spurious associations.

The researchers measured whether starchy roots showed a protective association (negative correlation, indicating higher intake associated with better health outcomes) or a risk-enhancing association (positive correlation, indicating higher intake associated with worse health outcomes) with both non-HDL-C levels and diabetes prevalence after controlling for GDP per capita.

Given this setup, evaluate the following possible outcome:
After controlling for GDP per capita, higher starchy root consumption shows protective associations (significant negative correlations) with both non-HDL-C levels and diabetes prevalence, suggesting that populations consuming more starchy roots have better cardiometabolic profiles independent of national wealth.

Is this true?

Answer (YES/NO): YES